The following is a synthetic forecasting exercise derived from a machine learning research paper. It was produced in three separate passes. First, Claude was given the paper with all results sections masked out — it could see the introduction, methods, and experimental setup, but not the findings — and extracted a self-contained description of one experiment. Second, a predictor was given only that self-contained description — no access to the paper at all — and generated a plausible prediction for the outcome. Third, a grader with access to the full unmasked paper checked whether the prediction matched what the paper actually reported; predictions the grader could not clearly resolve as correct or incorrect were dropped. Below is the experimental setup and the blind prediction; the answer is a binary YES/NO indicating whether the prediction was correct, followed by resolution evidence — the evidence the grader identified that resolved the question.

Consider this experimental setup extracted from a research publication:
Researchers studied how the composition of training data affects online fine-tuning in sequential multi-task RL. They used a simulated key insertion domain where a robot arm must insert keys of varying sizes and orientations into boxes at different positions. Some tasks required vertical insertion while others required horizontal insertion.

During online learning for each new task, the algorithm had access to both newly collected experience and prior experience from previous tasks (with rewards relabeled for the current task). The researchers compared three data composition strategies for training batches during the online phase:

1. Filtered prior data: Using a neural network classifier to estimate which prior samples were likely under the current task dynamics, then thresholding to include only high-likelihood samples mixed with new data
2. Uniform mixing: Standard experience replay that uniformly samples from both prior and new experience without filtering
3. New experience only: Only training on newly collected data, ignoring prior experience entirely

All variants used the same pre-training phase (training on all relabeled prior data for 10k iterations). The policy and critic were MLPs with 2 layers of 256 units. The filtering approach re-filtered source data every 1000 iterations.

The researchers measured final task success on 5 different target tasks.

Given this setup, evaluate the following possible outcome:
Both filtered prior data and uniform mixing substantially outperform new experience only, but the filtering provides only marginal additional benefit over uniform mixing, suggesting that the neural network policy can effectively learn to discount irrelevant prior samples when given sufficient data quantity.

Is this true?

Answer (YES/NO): NO